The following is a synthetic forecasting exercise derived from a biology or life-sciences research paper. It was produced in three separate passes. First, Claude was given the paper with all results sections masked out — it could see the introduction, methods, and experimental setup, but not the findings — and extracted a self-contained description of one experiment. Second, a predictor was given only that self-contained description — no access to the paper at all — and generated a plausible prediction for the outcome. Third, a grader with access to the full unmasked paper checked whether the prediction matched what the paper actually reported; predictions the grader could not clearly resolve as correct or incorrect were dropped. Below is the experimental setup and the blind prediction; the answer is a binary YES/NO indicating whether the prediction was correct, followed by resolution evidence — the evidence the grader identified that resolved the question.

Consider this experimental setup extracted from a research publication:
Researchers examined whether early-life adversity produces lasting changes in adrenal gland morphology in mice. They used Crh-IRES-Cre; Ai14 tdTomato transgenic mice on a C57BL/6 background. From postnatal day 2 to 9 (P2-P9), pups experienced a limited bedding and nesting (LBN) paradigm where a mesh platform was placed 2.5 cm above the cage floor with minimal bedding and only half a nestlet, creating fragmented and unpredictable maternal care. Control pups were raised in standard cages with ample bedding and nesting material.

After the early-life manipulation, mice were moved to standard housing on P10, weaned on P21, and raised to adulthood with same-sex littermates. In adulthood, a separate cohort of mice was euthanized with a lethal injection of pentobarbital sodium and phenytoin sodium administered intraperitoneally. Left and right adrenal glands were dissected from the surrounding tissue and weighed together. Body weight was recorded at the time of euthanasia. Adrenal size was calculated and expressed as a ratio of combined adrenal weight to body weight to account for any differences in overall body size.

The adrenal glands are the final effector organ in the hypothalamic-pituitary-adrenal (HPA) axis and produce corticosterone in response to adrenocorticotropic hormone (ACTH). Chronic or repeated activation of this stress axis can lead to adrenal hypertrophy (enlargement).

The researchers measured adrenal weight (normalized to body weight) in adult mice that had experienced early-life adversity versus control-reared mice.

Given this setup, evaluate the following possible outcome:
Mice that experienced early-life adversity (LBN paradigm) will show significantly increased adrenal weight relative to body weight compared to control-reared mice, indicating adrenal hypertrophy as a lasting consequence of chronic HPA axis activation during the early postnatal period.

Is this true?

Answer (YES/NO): YES